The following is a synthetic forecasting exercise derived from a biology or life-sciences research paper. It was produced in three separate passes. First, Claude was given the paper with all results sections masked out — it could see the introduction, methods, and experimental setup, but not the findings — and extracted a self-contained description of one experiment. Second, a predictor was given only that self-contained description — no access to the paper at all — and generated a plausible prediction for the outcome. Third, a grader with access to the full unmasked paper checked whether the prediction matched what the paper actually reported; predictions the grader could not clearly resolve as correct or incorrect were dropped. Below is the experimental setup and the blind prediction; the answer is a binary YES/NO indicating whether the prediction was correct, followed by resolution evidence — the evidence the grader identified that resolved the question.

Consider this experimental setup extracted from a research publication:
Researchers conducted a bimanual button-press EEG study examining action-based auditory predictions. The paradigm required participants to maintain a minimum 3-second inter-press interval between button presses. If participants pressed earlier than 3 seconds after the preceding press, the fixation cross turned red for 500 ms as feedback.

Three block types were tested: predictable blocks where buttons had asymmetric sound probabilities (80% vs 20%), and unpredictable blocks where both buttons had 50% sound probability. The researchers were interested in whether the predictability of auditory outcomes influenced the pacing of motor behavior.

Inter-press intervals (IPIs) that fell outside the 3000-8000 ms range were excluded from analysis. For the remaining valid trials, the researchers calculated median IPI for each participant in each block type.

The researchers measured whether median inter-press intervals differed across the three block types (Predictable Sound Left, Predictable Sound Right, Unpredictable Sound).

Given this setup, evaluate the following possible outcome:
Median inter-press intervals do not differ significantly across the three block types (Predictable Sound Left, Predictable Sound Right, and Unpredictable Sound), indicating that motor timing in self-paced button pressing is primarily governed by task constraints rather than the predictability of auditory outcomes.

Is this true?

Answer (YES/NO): YES